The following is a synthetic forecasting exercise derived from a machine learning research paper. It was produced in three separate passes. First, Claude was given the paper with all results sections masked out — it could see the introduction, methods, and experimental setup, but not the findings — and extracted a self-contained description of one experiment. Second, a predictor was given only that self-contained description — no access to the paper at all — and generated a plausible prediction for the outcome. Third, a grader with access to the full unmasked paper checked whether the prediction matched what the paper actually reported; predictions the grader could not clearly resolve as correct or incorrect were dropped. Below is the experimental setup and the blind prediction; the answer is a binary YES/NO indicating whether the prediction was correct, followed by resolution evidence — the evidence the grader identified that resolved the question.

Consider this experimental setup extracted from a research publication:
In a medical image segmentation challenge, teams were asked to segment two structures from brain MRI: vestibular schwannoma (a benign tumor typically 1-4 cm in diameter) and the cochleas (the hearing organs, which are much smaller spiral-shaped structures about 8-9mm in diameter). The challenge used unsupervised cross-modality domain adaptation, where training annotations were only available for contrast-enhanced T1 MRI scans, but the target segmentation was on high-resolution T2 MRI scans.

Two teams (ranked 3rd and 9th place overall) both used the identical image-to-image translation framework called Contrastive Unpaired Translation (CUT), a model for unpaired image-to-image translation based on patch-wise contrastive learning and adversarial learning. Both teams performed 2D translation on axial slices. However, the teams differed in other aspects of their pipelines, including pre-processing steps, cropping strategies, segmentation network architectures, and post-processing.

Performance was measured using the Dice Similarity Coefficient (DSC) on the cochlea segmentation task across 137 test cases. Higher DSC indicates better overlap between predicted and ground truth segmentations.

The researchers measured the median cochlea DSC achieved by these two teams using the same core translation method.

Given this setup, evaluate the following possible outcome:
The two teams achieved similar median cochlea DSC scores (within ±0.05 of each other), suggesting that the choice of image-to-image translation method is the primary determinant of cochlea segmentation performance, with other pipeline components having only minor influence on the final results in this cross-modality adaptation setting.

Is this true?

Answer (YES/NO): NO